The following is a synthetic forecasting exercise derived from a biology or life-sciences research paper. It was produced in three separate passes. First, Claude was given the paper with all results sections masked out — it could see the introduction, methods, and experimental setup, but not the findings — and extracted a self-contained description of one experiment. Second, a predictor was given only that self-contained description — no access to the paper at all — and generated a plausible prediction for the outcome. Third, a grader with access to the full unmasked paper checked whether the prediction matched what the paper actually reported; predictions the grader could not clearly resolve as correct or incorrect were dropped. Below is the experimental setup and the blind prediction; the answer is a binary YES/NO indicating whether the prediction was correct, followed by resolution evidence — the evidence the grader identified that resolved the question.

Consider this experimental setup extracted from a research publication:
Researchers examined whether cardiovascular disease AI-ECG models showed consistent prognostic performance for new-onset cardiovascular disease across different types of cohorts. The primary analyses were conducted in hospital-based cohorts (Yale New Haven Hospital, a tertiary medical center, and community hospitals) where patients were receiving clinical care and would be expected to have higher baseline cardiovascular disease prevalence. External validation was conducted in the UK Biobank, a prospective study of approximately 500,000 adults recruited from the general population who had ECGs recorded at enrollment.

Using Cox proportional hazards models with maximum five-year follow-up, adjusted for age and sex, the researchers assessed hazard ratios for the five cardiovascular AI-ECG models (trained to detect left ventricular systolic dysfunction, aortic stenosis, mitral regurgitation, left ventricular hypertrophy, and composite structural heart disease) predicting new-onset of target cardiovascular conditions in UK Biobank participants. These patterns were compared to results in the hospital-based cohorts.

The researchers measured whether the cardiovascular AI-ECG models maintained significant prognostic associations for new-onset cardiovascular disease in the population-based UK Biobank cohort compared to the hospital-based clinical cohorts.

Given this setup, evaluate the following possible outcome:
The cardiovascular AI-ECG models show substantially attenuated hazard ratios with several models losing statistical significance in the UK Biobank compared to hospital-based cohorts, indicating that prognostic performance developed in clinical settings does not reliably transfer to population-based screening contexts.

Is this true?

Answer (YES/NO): NO